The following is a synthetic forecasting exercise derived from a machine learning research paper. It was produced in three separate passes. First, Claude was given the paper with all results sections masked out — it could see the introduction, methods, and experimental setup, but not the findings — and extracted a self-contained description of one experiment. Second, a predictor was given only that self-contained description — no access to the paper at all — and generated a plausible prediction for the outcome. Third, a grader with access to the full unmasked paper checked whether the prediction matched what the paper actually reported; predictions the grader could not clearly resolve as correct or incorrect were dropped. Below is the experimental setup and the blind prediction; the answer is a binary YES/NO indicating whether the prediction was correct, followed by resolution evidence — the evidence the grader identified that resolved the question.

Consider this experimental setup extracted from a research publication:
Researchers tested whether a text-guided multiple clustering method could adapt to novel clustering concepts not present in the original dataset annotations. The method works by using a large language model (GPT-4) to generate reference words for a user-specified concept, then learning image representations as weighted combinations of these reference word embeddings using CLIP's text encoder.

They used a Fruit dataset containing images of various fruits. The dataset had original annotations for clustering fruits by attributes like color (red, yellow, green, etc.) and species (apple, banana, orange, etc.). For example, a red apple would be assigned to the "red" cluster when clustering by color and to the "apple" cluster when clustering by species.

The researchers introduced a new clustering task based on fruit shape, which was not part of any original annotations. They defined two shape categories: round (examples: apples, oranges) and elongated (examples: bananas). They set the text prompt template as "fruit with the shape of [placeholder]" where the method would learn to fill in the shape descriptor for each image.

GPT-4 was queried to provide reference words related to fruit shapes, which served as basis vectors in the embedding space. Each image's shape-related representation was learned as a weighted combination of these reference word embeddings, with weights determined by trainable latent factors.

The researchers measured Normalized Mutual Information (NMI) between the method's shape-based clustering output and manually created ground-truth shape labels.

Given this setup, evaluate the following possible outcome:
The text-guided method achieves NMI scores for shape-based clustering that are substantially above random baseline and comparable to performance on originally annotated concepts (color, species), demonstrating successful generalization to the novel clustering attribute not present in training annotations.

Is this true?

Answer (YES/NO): YES